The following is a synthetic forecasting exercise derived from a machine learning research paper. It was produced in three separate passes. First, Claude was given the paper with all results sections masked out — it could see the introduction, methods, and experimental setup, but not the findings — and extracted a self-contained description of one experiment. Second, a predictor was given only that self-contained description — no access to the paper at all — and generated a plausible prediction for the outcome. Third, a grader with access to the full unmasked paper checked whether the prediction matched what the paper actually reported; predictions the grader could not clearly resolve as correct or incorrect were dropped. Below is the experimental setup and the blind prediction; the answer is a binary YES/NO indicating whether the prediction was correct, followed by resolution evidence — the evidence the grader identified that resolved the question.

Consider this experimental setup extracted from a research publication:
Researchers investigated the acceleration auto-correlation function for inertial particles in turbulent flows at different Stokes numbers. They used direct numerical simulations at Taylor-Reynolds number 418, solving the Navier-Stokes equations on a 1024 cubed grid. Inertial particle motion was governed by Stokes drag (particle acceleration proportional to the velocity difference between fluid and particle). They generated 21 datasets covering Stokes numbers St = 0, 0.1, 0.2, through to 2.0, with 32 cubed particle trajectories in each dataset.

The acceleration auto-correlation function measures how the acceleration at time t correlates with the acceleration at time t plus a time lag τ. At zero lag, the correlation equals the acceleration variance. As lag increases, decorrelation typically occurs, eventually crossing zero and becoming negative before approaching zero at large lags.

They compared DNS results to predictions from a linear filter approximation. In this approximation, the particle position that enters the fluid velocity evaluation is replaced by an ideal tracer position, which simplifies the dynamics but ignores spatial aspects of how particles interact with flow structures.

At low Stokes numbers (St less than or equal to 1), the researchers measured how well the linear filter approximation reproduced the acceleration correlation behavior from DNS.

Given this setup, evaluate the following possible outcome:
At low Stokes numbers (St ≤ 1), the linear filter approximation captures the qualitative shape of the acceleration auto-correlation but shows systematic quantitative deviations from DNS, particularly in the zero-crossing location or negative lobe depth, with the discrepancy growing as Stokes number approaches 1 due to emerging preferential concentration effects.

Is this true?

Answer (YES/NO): NO